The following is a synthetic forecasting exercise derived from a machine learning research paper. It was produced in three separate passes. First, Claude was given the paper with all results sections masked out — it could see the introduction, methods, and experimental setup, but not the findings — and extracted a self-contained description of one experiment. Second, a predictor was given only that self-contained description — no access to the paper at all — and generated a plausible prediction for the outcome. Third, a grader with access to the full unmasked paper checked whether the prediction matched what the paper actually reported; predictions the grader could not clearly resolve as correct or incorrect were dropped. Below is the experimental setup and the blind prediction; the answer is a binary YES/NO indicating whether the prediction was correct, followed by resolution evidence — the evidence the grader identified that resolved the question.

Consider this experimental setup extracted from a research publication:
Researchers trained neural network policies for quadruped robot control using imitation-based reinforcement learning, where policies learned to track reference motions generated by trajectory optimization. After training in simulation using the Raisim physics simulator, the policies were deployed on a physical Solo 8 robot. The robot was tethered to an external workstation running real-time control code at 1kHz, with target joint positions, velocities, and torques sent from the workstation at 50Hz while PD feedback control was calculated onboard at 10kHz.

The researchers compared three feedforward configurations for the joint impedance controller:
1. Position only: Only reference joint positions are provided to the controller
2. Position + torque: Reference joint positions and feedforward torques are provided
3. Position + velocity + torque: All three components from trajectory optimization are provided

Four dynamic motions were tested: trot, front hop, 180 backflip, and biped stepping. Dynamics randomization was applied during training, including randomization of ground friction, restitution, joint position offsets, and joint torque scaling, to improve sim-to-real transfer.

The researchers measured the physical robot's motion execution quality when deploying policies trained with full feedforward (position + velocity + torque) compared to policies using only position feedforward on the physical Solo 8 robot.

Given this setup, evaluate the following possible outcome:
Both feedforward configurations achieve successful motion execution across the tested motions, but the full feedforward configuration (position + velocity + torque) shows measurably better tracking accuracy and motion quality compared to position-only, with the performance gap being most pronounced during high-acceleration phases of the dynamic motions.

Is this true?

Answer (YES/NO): NO